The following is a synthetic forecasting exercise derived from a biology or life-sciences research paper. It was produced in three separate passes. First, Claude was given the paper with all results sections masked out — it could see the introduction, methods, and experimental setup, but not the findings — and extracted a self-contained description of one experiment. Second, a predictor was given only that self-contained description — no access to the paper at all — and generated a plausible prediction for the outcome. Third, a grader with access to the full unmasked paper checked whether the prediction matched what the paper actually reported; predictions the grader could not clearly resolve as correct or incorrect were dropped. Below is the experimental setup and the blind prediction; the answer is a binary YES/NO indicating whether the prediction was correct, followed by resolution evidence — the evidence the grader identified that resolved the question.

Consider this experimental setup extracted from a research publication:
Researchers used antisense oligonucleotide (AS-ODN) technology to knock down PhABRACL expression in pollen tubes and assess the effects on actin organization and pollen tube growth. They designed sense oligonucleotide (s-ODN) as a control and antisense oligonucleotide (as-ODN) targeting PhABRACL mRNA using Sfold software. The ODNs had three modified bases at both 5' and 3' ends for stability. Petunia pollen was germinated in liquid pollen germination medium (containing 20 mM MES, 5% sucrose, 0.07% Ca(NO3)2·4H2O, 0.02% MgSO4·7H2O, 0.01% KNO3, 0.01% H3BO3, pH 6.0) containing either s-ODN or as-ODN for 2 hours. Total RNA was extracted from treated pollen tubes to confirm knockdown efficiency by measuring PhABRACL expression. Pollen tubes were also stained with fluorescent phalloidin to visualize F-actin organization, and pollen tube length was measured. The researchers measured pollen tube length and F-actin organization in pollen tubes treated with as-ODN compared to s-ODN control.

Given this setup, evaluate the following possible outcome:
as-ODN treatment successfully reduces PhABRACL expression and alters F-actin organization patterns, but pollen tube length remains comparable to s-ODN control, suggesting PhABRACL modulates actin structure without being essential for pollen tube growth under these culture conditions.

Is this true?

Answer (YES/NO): NO